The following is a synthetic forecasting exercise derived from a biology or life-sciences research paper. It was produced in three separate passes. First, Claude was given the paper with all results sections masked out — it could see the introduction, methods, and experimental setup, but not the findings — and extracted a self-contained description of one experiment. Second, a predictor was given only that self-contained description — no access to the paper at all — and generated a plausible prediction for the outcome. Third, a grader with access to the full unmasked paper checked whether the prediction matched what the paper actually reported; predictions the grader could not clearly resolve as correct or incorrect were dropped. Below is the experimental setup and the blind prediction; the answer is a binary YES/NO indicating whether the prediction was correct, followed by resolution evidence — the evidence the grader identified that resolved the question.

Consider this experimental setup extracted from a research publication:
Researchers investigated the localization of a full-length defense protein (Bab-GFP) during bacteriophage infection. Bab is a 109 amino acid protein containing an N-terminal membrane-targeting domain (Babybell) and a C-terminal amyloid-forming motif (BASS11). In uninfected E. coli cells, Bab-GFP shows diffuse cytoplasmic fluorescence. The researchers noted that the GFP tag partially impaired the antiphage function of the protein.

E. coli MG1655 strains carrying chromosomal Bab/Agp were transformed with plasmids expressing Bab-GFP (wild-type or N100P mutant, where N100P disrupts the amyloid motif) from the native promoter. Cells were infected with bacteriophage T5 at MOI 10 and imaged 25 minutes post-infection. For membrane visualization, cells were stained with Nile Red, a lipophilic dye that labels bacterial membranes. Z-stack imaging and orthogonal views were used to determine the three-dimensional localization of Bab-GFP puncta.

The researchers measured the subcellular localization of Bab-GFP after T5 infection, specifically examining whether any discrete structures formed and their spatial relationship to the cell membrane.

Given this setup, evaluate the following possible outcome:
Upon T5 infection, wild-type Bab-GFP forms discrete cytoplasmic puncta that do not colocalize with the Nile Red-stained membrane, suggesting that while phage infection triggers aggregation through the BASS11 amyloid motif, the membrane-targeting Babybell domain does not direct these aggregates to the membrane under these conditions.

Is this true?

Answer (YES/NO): NO